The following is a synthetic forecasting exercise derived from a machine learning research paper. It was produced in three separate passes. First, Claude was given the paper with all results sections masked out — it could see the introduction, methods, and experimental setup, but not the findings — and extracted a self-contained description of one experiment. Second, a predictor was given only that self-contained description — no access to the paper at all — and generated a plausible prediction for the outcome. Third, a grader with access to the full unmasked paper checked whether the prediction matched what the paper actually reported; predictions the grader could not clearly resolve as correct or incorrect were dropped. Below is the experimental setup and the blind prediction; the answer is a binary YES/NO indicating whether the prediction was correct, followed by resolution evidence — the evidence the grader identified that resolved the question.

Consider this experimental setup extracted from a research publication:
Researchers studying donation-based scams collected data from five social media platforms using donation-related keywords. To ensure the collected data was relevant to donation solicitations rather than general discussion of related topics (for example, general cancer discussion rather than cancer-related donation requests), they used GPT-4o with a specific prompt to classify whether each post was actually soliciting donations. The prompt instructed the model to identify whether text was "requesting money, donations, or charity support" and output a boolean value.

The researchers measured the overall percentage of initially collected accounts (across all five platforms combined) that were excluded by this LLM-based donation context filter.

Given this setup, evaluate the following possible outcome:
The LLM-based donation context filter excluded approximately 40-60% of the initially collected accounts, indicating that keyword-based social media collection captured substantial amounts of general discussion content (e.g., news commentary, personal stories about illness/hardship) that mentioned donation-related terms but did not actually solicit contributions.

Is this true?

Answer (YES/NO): NO